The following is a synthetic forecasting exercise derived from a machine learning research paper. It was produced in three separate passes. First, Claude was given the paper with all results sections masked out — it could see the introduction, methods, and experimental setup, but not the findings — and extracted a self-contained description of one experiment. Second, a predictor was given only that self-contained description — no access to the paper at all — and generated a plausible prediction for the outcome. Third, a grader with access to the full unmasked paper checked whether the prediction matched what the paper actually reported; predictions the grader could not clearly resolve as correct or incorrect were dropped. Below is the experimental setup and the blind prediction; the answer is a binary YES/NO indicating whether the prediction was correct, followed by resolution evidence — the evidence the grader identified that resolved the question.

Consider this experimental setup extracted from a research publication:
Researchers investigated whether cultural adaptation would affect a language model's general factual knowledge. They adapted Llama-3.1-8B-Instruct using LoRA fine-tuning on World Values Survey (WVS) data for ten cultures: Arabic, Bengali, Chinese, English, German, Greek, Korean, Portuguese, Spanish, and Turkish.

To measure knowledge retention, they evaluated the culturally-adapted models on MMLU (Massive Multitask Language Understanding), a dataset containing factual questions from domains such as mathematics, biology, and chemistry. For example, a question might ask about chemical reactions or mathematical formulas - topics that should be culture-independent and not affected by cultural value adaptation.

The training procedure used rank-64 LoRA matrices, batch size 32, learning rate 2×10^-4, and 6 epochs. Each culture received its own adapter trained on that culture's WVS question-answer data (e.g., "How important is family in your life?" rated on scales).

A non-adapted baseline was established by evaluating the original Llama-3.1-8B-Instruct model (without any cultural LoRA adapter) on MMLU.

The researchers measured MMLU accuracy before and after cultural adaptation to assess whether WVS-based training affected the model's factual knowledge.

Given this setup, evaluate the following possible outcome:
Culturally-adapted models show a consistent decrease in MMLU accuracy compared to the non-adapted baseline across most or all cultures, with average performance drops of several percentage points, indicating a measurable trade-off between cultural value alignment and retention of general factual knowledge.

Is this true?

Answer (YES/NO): YES